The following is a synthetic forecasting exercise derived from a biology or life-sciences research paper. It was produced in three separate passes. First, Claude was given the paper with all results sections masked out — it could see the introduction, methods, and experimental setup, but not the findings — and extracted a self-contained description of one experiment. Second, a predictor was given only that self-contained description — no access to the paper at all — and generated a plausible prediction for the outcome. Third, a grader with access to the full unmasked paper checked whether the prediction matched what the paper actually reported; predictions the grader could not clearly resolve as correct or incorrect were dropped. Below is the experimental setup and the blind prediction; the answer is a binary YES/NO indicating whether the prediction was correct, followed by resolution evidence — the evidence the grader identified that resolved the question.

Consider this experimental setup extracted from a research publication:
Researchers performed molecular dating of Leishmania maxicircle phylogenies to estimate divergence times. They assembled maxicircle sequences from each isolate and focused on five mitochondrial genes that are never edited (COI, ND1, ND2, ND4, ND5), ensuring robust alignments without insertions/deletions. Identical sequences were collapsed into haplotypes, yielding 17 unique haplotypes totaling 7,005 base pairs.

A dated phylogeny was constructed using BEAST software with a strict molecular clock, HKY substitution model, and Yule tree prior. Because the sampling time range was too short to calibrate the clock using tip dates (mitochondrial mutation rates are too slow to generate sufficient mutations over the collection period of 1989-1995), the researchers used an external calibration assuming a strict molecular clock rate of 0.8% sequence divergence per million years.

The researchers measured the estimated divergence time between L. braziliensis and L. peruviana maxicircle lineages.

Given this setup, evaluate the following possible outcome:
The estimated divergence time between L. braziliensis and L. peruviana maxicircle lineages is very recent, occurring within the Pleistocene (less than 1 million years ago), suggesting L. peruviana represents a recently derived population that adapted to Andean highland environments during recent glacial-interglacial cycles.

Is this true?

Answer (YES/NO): YES